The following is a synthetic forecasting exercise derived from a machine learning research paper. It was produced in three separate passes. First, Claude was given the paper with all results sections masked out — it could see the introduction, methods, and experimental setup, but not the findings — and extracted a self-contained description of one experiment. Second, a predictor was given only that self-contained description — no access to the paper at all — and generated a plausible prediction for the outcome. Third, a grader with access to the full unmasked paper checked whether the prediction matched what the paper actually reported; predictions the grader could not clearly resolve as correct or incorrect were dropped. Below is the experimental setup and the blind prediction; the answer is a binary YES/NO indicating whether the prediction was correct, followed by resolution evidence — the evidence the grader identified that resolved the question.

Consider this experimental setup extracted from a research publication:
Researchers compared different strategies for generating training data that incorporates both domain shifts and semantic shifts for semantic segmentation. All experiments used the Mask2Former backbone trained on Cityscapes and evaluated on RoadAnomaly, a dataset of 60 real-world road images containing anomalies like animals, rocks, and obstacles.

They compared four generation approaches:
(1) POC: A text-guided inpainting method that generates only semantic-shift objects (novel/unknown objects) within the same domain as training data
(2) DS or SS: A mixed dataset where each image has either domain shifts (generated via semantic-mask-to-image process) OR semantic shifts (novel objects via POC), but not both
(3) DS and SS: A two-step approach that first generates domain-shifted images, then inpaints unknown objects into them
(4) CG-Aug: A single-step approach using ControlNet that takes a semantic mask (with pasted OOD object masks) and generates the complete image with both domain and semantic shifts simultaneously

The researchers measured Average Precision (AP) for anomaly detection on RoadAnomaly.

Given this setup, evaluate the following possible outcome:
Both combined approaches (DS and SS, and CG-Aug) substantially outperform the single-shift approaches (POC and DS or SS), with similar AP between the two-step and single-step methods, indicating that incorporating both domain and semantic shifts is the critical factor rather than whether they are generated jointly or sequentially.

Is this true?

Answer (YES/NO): NO